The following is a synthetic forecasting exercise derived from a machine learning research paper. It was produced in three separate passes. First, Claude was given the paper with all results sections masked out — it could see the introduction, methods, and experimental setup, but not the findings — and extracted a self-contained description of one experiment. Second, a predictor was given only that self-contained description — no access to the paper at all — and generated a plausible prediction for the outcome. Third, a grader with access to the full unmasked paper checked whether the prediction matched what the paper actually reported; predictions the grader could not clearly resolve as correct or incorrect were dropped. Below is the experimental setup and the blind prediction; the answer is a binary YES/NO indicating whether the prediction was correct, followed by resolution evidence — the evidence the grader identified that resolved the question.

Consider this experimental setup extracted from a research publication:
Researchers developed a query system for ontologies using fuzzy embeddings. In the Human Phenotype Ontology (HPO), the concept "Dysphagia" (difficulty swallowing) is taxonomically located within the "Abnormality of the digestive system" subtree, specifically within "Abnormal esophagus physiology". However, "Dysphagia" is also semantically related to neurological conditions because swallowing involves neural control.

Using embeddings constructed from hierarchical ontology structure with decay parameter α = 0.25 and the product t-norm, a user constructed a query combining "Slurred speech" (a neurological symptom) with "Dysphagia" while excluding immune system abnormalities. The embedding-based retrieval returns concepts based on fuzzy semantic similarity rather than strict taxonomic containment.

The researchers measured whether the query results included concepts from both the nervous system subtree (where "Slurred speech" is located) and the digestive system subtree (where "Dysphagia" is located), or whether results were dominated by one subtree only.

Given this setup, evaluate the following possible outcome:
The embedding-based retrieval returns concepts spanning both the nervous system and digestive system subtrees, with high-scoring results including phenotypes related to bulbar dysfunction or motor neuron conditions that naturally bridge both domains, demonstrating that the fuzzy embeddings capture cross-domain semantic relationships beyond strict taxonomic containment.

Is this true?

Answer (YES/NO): YES